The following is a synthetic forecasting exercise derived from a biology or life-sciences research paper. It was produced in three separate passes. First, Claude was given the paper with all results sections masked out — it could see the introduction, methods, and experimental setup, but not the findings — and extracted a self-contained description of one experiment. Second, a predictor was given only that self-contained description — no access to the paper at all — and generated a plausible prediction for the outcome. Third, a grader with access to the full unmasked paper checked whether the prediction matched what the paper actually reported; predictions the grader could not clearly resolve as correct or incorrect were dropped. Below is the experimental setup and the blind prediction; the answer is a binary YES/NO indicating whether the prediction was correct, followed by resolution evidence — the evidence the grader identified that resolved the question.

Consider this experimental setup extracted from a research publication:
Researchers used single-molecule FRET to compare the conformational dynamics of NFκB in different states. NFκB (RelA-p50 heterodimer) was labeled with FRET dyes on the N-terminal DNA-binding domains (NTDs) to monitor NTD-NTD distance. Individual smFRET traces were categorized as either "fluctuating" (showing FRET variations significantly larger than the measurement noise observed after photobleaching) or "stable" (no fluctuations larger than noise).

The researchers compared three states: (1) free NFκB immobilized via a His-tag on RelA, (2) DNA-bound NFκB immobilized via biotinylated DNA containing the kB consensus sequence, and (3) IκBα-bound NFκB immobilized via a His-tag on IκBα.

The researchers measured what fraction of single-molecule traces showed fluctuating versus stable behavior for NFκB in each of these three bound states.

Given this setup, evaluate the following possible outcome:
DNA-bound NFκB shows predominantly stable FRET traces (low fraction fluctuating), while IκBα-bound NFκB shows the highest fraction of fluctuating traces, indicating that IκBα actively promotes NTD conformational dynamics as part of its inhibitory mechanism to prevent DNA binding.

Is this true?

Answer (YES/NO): NO